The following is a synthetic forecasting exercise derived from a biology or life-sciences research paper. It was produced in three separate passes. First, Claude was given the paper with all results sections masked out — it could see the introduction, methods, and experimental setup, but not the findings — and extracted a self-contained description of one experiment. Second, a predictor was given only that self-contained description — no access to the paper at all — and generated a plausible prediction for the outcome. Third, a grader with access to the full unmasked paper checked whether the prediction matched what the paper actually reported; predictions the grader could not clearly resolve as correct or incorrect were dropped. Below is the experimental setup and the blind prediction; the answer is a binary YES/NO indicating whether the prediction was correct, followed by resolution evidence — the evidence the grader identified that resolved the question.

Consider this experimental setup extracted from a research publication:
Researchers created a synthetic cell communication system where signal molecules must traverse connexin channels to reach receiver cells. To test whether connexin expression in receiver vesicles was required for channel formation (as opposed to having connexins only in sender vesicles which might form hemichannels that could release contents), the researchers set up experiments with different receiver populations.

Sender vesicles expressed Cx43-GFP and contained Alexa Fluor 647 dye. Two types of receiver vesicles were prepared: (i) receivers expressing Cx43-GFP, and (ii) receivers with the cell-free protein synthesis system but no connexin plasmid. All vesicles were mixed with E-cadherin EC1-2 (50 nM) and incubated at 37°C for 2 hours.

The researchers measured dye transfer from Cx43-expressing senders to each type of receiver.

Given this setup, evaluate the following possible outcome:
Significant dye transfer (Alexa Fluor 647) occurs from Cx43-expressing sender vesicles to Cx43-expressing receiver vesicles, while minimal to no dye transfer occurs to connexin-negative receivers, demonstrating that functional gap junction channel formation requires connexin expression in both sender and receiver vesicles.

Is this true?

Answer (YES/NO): YES